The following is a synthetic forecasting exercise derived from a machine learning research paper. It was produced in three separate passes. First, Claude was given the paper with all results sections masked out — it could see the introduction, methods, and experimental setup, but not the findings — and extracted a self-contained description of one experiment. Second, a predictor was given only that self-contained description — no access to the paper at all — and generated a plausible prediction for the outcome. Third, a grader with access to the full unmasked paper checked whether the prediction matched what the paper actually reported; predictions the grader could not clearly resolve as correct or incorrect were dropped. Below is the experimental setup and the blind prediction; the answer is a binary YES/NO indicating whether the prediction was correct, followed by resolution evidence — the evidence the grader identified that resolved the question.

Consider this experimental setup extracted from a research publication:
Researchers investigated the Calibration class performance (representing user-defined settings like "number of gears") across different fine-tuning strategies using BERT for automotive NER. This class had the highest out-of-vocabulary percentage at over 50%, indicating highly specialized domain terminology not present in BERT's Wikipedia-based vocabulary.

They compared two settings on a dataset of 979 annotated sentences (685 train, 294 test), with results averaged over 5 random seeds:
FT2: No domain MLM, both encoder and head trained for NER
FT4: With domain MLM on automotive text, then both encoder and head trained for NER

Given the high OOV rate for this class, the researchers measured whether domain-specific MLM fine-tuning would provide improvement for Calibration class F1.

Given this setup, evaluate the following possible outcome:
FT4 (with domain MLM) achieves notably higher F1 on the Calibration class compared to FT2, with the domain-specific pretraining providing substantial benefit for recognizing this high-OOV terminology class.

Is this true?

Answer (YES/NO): NO